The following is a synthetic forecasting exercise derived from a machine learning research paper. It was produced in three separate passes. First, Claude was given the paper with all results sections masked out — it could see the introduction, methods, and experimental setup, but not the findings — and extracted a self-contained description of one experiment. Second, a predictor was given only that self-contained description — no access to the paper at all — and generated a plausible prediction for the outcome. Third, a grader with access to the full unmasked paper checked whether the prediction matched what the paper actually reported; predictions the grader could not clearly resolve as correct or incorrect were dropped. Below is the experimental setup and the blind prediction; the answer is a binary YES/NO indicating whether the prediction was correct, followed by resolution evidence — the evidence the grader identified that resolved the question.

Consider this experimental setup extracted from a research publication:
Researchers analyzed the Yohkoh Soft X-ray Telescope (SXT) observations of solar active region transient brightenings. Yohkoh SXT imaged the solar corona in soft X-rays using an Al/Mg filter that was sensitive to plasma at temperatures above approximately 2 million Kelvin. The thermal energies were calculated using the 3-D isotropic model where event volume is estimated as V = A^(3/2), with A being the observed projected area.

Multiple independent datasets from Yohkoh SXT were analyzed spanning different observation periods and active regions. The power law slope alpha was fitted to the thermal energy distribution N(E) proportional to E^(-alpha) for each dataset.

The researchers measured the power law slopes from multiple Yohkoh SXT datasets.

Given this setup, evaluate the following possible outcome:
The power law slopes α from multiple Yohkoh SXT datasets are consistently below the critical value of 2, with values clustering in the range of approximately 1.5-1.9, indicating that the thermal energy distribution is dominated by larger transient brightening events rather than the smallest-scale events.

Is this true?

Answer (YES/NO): NO